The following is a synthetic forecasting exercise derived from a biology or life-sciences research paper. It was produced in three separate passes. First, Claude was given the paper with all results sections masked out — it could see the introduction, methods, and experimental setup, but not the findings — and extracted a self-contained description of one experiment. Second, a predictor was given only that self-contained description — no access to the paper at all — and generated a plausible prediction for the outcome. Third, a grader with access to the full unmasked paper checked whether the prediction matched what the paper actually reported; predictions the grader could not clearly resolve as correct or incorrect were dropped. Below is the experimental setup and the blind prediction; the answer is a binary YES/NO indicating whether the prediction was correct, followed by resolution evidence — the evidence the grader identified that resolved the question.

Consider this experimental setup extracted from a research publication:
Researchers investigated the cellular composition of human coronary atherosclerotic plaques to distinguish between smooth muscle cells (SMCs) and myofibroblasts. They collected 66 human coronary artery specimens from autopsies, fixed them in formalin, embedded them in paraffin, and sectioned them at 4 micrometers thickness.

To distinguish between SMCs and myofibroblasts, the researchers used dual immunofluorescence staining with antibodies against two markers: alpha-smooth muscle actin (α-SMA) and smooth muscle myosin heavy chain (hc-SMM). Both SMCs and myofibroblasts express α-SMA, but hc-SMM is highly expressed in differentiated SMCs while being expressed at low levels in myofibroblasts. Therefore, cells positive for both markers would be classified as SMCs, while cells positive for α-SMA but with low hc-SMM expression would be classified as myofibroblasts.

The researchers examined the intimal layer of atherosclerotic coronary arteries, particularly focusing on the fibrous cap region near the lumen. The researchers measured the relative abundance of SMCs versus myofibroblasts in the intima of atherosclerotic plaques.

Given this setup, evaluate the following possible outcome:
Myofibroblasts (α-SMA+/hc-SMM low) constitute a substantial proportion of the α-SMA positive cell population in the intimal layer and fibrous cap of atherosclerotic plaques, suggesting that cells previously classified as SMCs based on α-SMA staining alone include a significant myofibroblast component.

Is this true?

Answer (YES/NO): YES